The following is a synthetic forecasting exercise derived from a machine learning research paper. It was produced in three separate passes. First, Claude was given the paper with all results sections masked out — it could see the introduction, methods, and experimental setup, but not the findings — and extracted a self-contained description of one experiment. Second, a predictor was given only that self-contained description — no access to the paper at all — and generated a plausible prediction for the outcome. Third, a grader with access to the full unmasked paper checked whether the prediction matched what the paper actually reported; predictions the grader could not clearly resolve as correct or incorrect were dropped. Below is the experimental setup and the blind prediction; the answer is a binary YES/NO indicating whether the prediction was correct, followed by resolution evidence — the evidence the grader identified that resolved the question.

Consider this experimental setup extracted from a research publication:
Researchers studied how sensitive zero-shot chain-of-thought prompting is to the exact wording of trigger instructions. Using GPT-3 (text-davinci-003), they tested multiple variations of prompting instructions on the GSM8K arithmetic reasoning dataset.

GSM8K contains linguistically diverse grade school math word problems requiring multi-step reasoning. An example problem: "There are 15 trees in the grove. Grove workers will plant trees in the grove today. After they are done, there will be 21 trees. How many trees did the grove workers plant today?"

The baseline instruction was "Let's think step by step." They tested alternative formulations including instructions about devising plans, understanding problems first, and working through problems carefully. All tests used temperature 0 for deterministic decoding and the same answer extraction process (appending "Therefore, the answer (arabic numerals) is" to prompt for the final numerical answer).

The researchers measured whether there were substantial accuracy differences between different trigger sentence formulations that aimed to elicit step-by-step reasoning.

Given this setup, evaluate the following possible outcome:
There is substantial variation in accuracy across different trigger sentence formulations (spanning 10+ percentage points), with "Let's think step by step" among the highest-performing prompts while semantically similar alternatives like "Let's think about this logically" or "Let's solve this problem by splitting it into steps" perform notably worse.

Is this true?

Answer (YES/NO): NO